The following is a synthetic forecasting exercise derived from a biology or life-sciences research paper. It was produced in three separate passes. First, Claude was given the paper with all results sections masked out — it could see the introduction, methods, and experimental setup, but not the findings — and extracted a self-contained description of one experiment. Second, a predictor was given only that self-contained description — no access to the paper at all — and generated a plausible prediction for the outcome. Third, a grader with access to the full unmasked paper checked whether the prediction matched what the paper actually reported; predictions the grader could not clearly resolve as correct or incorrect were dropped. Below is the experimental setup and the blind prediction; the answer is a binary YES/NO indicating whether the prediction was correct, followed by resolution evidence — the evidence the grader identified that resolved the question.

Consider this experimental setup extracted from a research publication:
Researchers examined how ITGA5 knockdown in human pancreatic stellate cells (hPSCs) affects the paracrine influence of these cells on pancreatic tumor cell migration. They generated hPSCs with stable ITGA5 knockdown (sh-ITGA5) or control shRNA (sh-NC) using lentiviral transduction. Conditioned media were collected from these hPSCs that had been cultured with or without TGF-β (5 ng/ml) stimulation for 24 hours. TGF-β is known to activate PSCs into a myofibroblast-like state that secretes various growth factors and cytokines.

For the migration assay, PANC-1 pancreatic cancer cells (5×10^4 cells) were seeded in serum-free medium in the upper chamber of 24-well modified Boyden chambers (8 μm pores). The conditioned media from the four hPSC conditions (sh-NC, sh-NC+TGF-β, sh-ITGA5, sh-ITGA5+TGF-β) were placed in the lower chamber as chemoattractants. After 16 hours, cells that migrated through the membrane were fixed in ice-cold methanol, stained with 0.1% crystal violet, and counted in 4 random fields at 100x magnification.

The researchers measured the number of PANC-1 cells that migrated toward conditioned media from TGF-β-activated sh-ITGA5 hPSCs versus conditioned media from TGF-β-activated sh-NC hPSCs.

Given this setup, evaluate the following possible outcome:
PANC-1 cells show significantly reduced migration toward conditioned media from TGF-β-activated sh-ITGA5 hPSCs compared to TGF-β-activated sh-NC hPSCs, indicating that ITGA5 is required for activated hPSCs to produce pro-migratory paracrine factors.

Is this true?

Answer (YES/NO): YES